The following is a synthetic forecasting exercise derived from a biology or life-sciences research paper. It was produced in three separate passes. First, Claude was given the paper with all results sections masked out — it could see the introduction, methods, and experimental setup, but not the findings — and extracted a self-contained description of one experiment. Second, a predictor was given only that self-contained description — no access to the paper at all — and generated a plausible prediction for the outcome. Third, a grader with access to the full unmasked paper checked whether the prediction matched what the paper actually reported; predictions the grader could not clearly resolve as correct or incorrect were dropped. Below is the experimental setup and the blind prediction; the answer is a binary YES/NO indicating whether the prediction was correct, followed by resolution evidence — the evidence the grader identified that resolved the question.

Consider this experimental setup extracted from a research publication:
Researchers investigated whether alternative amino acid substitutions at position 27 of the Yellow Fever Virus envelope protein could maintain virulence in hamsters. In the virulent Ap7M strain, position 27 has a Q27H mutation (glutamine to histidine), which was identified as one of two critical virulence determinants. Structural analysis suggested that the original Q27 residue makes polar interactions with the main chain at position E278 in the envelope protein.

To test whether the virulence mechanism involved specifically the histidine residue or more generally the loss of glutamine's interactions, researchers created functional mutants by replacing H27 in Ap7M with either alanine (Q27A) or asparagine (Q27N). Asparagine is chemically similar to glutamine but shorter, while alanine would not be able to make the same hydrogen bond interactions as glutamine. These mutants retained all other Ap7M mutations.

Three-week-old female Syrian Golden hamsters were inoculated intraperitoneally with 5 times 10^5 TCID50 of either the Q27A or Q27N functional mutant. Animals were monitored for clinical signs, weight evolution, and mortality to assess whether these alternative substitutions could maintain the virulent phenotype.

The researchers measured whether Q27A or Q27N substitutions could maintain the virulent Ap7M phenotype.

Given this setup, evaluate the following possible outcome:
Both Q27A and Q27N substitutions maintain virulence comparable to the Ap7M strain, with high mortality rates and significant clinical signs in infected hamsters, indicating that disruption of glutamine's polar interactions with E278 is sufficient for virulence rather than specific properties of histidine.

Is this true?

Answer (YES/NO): NO